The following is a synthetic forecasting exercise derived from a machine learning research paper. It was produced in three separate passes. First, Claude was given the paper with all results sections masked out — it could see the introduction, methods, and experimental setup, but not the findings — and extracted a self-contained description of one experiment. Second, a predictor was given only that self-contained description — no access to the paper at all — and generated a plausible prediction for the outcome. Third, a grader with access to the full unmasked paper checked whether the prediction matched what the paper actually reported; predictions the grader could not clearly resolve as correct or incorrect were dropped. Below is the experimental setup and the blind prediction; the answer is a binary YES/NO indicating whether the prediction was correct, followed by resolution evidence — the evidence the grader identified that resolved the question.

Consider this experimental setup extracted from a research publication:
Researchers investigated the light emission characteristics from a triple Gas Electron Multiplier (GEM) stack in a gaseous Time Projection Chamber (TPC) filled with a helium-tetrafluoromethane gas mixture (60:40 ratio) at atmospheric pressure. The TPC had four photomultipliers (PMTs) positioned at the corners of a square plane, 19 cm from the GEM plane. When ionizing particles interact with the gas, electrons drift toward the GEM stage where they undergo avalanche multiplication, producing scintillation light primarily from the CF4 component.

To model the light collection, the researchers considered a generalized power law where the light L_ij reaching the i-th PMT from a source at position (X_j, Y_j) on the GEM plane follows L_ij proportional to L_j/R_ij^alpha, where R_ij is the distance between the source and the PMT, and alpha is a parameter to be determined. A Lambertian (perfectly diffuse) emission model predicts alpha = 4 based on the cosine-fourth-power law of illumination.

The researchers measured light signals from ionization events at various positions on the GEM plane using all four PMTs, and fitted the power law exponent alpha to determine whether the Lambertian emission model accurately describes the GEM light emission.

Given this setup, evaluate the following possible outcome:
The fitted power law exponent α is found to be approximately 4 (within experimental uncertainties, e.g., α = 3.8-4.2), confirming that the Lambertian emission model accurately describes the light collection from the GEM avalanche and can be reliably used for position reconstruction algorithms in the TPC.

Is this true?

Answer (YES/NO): YES